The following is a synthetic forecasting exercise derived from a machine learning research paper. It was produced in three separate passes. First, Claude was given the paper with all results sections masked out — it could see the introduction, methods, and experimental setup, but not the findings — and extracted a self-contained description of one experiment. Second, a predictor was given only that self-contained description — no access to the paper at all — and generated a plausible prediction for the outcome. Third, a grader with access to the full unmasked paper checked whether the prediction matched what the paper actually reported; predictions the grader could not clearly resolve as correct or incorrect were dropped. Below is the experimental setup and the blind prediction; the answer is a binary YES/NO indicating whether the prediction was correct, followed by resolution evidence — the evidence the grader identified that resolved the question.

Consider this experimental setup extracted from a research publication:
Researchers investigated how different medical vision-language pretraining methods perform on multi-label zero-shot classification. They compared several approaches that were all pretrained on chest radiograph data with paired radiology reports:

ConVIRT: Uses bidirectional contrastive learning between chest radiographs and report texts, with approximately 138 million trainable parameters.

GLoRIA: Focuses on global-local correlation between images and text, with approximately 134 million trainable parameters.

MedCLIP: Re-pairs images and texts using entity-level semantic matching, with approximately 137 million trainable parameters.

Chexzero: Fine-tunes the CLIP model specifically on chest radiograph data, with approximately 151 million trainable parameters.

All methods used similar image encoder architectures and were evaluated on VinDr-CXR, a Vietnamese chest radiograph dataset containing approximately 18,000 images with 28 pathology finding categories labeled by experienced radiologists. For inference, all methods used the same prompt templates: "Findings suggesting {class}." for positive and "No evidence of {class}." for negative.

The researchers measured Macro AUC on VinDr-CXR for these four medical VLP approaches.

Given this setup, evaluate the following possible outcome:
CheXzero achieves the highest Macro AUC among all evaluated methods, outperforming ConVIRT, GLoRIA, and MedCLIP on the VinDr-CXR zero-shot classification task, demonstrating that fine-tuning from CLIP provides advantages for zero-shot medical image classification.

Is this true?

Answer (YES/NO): YES